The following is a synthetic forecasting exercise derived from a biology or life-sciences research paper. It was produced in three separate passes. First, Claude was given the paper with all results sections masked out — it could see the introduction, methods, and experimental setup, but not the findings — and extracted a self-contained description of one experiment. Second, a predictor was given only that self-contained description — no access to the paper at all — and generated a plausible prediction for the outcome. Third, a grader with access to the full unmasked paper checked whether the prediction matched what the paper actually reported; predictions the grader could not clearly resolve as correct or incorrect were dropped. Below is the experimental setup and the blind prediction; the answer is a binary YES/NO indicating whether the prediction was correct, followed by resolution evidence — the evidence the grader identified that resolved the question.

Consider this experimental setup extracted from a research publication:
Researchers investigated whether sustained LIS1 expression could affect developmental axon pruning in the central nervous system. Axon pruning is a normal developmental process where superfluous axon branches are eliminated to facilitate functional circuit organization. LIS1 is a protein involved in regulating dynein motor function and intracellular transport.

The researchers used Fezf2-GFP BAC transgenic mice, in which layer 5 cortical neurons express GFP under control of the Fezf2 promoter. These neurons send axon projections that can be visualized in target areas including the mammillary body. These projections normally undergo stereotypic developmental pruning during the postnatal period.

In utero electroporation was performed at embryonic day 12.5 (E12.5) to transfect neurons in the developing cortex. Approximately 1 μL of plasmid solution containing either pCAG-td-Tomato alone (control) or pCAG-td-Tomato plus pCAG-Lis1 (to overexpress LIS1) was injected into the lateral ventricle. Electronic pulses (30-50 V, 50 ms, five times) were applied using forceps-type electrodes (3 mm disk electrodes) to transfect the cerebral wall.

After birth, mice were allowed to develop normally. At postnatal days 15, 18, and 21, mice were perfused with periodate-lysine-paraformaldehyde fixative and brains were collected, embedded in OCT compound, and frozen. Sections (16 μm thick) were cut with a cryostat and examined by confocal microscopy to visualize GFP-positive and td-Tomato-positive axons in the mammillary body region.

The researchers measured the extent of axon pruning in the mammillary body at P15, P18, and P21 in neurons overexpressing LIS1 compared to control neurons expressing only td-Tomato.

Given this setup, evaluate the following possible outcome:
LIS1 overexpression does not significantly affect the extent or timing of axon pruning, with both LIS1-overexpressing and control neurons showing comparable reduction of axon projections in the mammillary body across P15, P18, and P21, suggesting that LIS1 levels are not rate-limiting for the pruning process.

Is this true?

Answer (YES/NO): NO